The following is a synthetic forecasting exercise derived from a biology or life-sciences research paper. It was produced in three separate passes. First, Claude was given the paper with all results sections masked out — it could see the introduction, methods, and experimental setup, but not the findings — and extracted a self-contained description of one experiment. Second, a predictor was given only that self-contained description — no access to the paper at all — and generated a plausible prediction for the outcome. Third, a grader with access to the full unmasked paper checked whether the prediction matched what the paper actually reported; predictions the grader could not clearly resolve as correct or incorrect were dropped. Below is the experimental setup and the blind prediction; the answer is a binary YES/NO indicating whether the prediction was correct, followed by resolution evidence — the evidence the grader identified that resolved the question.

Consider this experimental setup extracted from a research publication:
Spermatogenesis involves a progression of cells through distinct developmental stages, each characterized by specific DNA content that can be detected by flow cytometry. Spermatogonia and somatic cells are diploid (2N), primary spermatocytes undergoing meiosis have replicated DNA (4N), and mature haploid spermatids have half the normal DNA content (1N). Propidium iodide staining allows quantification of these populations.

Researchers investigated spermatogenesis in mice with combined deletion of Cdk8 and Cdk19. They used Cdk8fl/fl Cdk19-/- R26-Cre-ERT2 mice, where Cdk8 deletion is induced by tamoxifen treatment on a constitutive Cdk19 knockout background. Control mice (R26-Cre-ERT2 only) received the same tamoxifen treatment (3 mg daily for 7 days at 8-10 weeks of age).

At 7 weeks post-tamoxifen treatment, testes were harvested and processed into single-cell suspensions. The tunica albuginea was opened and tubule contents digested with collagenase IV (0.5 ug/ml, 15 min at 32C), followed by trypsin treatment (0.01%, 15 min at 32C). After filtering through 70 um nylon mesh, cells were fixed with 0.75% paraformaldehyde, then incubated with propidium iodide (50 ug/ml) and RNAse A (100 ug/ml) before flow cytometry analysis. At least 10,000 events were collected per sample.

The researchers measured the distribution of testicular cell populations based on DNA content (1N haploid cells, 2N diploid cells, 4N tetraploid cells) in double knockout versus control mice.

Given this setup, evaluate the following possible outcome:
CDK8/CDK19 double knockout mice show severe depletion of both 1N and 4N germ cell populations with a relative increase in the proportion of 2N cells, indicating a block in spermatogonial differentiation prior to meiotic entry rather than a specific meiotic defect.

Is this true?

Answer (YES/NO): NO